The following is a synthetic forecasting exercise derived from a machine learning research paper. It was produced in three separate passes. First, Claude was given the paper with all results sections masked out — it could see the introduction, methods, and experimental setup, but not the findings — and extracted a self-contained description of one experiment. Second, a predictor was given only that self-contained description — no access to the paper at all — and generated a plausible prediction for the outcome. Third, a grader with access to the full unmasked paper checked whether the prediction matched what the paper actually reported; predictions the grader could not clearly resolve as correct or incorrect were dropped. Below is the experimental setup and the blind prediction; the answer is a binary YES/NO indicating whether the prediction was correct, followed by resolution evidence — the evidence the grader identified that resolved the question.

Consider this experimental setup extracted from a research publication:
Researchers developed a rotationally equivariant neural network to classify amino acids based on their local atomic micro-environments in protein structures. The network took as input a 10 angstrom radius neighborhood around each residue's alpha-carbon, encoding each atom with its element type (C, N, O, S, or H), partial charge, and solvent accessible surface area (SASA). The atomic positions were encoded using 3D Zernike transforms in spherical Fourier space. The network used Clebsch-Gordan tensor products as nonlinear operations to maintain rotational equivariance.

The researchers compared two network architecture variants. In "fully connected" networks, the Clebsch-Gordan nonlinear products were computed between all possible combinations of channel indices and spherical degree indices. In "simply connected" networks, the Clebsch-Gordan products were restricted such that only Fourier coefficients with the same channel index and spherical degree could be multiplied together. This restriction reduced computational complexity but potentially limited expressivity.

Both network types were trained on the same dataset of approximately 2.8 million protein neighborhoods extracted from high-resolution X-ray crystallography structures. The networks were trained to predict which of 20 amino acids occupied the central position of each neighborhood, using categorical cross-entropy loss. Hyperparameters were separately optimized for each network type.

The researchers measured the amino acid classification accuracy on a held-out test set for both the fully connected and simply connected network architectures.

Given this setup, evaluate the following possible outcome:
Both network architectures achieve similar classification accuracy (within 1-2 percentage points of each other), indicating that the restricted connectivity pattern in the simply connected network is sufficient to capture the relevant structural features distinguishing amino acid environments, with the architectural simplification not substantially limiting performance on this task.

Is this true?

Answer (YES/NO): NO